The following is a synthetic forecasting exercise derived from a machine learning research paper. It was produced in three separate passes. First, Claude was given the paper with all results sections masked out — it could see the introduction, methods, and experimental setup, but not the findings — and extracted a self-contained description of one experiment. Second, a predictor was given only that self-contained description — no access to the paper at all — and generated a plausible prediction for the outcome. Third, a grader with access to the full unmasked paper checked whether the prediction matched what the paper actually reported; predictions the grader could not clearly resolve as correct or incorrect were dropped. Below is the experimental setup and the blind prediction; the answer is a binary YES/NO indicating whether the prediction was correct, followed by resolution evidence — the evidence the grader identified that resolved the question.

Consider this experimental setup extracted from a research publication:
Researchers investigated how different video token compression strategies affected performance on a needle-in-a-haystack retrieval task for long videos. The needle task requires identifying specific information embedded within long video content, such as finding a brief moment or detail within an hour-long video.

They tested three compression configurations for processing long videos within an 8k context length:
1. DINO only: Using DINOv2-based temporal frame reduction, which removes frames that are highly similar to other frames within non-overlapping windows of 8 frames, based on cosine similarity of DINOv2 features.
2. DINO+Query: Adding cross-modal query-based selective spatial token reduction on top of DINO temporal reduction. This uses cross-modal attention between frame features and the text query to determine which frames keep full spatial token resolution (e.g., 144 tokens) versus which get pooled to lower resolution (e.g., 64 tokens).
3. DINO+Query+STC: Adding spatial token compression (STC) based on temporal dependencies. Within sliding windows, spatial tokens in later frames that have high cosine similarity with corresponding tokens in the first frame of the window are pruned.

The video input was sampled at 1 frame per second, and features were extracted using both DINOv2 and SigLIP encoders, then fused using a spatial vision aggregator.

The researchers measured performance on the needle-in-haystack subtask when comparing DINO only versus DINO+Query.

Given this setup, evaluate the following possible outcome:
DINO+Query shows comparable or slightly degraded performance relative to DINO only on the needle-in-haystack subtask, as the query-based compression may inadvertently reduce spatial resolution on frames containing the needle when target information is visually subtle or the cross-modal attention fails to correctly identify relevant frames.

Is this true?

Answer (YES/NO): NO